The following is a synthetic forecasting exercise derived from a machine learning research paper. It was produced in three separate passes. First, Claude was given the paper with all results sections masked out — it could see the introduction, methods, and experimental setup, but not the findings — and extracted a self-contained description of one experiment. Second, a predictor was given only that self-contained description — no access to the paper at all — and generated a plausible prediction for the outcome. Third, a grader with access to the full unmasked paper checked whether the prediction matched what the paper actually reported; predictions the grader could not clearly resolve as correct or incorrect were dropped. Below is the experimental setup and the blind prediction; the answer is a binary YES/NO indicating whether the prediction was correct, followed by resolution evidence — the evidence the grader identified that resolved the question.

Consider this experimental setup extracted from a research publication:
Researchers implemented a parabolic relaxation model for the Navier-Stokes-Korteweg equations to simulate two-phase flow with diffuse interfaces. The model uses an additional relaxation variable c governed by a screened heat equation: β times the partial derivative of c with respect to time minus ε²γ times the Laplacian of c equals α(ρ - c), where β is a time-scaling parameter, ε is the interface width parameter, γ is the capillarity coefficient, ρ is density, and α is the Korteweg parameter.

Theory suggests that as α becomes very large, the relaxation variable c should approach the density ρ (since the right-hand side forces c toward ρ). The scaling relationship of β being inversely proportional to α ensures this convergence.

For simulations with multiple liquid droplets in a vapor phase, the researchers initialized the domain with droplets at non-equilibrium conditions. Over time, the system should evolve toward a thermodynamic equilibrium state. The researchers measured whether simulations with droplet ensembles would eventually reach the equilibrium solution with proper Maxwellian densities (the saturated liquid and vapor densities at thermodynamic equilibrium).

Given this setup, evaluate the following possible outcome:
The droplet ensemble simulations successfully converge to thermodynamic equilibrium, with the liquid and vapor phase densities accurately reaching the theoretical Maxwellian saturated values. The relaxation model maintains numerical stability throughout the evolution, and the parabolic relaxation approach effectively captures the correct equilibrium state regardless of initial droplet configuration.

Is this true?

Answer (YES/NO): YES